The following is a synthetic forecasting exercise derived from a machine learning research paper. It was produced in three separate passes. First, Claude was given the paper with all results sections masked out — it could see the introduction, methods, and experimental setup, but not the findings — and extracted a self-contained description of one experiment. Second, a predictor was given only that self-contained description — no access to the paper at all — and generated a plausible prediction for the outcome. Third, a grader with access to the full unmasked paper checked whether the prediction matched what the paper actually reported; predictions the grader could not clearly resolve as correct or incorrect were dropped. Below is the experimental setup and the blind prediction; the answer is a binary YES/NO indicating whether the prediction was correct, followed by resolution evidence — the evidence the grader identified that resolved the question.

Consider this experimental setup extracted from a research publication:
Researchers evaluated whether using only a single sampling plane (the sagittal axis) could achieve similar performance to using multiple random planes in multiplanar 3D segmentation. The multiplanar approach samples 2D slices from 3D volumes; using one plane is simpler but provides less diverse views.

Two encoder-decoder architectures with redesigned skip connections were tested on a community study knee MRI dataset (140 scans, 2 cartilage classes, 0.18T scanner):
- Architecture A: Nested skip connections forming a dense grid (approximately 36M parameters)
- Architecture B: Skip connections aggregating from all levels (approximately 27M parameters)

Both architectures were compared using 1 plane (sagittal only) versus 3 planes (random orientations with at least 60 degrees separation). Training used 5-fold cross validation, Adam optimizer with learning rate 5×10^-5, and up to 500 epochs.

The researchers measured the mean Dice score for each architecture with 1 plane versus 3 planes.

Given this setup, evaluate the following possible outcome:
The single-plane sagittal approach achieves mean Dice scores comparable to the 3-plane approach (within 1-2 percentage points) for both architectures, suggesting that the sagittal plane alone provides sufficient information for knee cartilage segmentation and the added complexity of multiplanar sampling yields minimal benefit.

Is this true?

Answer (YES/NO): YES